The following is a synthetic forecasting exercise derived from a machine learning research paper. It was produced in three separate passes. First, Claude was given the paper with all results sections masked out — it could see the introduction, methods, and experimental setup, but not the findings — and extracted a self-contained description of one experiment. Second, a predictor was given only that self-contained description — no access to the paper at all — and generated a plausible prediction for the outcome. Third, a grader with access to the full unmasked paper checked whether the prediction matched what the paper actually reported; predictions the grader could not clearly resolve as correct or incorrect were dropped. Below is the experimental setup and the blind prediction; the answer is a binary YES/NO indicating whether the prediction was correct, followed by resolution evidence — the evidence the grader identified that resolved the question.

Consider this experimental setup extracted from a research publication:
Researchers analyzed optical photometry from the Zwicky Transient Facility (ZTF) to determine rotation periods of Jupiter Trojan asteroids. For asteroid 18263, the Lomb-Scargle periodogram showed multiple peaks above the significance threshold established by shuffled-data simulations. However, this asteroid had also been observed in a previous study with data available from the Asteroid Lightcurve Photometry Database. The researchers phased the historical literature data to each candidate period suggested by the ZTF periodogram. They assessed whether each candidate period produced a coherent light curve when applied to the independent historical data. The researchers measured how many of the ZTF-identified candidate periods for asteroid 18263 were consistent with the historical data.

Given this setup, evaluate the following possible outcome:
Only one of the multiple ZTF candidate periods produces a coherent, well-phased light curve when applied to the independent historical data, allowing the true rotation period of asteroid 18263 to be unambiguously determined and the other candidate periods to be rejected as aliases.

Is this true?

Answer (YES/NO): YES